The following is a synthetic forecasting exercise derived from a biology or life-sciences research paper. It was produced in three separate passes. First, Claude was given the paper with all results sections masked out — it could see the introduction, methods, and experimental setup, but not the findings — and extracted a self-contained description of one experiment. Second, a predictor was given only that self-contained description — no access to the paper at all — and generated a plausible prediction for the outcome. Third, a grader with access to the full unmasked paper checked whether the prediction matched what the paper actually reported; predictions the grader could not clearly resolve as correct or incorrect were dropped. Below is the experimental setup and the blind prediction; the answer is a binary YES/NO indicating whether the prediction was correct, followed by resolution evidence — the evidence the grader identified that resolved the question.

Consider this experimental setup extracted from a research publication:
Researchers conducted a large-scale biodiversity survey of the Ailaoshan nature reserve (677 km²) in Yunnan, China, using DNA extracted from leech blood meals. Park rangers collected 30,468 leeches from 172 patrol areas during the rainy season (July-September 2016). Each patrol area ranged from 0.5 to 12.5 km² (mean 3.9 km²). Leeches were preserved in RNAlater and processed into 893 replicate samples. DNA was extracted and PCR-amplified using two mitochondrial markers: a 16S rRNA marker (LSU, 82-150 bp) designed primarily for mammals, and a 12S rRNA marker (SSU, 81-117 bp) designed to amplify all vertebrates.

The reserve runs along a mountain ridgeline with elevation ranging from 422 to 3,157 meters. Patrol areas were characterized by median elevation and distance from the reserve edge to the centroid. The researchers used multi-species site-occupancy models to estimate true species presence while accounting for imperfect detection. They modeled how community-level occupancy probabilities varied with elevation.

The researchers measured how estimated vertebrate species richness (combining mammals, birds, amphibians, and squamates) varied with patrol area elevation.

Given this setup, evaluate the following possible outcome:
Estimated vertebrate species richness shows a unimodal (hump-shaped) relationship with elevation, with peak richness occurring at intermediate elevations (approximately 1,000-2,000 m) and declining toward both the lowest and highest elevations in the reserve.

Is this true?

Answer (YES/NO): NO